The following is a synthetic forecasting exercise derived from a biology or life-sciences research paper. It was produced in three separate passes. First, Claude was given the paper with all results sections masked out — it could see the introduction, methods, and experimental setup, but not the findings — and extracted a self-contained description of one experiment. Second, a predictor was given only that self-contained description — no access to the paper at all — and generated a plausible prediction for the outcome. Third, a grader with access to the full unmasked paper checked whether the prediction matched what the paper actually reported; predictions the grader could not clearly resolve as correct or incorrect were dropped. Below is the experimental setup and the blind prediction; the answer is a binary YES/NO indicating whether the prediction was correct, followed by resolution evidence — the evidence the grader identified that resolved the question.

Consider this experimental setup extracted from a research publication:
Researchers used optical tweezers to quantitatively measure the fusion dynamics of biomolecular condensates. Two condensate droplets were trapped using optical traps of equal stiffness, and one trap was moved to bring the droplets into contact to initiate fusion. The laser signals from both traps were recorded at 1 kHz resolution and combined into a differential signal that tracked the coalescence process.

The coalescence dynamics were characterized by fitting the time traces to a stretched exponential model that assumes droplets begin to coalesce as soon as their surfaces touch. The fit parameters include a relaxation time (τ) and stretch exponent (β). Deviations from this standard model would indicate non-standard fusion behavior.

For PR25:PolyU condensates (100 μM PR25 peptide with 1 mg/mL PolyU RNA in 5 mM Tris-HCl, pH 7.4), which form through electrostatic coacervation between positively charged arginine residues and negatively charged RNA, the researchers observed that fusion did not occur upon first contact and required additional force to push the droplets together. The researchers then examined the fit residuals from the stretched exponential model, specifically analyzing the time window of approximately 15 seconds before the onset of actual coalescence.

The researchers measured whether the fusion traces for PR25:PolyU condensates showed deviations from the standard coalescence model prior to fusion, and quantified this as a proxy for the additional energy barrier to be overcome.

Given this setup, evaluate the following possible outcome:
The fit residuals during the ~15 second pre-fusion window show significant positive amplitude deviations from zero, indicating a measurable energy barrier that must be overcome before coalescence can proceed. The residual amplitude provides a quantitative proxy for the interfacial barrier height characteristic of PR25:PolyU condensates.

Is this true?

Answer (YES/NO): NO